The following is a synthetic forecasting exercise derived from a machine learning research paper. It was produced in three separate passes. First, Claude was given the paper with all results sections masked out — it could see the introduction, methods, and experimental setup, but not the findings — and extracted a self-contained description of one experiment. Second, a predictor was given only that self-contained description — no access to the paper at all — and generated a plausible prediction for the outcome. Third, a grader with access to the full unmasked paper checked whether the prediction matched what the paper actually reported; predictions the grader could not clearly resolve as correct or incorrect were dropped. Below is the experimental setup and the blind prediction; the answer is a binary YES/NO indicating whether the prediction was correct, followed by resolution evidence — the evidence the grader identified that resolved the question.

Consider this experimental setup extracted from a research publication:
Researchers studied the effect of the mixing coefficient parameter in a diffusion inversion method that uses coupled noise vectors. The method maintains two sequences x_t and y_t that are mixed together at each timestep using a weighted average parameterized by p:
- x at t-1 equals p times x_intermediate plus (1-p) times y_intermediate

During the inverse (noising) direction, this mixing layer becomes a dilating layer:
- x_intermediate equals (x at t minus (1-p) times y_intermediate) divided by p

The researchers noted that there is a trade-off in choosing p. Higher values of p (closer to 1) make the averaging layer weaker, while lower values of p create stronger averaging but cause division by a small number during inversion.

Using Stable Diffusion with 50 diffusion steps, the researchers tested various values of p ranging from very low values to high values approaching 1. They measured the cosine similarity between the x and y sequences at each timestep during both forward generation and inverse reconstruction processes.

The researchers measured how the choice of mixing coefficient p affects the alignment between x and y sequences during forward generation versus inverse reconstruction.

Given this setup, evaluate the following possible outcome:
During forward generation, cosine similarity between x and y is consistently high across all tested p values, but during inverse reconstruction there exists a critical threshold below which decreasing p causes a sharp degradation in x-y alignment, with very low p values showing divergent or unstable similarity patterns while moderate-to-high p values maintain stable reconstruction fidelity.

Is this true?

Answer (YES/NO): NO